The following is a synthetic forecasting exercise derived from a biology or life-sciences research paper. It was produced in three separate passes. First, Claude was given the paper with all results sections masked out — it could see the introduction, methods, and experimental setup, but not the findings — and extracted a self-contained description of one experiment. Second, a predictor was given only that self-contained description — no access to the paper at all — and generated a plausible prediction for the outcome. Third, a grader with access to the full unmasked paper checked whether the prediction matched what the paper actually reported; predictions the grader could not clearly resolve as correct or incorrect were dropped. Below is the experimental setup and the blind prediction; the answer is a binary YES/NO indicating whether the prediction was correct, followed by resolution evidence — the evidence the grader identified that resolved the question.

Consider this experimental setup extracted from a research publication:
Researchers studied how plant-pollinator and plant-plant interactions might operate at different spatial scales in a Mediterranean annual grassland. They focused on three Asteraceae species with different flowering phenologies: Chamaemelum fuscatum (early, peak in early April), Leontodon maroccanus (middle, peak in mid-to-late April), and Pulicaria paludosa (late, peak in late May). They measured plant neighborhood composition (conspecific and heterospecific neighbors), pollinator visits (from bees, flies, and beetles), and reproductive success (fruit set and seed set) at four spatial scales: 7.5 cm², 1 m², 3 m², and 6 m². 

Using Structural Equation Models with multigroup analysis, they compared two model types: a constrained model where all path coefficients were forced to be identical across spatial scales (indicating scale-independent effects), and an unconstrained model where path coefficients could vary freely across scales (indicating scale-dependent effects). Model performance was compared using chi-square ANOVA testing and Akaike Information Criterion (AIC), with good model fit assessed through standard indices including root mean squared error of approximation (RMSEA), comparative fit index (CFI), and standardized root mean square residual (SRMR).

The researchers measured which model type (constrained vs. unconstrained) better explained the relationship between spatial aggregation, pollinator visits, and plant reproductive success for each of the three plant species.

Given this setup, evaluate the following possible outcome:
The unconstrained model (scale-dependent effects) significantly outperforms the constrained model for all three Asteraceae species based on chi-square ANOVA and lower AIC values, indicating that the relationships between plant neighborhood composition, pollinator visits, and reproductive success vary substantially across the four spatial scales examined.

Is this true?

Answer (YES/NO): NO